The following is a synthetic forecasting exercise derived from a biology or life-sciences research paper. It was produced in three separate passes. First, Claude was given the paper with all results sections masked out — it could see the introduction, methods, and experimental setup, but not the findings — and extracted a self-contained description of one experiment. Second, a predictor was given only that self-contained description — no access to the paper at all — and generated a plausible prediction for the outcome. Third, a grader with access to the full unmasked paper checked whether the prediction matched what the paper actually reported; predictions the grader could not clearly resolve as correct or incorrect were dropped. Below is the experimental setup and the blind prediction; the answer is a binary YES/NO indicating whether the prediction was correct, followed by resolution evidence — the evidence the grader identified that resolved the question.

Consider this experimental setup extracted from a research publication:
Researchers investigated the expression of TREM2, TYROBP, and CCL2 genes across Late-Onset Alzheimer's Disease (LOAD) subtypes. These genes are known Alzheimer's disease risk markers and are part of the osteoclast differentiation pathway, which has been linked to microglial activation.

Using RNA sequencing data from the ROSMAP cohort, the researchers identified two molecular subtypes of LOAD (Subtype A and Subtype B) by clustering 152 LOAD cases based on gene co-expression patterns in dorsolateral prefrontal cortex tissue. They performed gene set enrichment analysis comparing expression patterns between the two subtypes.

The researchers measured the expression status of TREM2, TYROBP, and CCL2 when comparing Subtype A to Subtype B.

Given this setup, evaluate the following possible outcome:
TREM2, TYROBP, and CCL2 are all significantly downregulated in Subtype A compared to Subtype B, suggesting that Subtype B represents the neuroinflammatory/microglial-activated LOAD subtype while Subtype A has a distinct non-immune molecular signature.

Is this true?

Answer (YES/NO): NO